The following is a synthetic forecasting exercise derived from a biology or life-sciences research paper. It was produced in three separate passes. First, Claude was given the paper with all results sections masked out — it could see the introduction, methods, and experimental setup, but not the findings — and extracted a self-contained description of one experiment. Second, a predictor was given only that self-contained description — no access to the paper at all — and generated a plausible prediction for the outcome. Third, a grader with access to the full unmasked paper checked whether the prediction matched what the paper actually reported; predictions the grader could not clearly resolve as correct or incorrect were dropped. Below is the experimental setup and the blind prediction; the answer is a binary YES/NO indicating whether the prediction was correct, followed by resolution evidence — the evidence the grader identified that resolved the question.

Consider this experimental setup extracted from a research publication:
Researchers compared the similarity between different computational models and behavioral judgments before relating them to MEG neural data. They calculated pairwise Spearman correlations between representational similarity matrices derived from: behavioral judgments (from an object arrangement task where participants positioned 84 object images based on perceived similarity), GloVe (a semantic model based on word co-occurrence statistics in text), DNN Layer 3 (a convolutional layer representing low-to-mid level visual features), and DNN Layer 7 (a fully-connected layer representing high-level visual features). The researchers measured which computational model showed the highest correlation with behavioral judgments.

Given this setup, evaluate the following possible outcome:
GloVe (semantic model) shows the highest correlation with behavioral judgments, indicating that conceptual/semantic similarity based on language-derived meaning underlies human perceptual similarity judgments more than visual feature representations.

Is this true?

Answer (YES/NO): YES